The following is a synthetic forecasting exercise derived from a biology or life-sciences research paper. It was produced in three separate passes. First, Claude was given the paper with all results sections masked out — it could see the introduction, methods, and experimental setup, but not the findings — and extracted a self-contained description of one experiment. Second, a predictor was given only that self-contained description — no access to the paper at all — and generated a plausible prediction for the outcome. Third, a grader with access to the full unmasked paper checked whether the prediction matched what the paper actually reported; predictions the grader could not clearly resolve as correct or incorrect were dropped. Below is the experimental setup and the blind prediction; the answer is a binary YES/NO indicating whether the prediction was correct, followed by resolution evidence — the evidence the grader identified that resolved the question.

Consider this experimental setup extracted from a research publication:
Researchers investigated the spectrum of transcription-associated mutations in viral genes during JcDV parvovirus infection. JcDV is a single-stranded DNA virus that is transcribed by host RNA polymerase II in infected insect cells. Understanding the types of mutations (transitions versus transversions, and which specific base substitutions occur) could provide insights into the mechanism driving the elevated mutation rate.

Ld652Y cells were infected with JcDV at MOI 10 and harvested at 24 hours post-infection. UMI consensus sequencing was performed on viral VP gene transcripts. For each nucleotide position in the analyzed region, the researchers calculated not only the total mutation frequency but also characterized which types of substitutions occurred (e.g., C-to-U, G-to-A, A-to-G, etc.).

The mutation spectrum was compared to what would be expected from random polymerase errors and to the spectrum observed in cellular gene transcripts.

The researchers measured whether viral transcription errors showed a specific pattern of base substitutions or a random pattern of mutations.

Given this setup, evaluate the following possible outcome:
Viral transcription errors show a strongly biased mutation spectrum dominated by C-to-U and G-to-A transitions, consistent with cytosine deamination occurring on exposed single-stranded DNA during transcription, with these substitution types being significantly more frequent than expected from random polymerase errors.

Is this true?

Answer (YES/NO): NO